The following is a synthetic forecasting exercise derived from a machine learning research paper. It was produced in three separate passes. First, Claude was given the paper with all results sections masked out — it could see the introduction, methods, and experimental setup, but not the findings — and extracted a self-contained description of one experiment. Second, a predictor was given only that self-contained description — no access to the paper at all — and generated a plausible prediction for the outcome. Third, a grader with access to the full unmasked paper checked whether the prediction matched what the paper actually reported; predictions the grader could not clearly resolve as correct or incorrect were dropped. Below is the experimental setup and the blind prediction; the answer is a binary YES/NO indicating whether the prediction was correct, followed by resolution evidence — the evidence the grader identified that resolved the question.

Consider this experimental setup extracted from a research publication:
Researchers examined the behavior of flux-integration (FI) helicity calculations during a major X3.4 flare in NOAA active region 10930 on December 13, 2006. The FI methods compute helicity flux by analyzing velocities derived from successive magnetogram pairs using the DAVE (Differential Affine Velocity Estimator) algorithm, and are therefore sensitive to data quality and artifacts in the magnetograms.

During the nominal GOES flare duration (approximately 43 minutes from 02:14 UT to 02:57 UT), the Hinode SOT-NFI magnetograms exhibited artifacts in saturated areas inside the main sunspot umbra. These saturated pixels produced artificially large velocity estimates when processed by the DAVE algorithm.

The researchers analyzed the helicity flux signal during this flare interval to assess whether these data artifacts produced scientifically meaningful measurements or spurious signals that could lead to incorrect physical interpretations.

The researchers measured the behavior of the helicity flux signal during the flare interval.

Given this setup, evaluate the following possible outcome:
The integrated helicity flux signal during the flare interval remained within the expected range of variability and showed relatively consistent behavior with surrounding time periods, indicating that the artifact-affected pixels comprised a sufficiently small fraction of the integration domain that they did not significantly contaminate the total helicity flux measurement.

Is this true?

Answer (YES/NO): NO